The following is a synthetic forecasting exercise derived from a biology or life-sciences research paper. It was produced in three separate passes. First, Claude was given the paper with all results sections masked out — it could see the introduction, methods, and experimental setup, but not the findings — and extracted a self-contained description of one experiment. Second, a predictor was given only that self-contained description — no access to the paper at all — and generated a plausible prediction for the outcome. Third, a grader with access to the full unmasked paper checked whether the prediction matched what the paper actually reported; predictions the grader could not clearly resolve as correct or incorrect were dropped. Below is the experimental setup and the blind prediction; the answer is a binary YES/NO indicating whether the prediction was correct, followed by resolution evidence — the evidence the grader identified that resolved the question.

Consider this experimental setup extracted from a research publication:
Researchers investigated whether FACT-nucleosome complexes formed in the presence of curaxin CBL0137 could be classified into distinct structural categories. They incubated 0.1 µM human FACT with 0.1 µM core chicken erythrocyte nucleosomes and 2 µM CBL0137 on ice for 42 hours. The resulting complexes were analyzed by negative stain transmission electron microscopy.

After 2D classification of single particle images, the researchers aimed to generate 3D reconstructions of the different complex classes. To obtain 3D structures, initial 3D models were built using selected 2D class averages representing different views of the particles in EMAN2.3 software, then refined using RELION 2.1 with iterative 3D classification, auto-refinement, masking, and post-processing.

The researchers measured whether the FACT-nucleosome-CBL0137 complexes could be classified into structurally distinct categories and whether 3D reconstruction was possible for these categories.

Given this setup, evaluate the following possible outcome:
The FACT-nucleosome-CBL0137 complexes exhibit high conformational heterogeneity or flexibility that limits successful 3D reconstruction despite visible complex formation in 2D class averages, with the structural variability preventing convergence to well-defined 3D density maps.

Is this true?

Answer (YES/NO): NO